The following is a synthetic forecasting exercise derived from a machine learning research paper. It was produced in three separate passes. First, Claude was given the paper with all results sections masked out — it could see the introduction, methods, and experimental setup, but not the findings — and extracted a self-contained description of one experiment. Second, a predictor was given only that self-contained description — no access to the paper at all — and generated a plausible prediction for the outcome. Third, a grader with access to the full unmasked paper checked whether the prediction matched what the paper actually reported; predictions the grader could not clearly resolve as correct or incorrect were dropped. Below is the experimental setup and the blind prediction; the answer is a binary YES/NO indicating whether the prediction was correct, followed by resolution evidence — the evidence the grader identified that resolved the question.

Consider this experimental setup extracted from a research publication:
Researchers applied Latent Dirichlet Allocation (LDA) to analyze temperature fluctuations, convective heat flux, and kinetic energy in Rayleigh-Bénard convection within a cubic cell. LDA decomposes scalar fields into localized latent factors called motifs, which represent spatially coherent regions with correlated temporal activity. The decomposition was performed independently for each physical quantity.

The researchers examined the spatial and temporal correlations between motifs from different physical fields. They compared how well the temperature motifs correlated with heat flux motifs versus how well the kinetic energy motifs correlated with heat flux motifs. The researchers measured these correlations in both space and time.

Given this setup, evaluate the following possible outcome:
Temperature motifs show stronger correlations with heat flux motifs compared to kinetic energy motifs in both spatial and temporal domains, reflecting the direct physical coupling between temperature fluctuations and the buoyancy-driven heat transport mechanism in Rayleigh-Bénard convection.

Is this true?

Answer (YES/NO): YES